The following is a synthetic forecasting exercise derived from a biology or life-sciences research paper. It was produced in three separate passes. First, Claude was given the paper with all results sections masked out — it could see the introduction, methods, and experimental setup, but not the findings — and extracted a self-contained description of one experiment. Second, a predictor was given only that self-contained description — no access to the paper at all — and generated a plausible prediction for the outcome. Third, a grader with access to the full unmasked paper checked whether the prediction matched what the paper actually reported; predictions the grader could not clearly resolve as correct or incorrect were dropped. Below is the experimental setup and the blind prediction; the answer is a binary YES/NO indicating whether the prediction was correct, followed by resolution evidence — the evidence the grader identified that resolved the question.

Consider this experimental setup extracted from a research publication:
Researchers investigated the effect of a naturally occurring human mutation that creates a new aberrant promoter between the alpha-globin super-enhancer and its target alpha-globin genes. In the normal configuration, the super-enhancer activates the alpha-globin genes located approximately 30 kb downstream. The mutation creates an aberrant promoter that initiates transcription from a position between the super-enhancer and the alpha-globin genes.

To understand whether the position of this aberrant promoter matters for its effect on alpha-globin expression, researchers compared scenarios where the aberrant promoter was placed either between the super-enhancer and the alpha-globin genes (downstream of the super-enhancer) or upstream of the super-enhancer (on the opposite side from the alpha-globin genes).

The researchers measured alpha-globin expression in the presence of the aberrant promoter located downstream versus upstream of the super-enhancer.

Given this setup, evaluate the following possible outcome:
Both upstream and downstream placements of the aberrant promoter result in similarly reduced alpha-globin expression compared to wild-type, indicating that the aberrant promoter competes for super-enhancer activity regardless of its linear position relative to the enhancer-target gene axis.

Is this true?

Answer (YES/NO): NO